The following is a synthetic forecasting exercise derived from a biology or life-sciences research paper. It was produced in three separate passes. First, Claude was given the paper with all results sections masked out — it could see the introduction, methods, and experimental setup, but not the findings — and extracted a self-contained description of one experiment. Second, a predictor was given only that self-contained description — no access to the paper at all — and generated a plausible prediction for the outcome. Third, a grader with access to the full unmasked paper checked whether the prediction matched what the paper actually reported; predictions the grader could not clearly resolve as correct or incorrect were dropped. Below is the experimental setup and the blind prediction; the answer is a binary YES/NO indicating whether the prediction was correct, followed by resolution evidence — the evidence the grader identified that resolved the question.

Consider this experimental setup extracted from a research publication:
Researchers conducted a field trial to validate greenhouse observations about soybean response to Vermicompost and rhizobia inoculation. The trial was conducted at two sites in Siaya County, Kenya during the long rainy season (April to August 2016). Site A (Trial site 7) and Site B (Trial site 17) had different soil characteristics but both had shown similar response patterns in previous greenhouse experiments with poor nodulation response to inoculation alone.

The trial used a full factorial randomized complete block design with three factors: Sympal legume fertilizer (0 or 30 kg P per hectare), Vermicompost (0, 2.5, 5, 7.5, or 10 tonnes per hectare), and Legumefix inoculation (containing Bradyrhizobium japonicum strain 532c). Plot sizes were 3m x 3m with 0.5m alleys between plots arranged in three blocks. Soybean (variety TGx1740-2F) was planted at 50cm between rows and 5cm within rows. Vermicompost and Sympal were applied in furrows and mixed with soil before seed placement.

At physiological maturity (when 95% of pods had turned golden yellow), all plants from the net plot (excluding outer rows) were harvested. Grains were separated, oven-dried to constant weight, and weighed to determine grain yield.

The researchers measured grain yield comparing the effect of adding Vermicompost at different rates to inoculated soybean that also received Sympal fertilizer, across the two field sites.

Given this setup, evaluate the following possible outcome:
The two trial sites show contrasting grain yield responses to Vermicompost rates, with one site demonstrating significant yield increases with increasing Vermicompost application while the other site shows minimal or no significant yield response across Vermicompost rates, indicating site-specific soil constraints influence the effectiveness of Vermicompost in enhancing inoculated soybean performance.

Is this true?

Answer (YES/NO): NO